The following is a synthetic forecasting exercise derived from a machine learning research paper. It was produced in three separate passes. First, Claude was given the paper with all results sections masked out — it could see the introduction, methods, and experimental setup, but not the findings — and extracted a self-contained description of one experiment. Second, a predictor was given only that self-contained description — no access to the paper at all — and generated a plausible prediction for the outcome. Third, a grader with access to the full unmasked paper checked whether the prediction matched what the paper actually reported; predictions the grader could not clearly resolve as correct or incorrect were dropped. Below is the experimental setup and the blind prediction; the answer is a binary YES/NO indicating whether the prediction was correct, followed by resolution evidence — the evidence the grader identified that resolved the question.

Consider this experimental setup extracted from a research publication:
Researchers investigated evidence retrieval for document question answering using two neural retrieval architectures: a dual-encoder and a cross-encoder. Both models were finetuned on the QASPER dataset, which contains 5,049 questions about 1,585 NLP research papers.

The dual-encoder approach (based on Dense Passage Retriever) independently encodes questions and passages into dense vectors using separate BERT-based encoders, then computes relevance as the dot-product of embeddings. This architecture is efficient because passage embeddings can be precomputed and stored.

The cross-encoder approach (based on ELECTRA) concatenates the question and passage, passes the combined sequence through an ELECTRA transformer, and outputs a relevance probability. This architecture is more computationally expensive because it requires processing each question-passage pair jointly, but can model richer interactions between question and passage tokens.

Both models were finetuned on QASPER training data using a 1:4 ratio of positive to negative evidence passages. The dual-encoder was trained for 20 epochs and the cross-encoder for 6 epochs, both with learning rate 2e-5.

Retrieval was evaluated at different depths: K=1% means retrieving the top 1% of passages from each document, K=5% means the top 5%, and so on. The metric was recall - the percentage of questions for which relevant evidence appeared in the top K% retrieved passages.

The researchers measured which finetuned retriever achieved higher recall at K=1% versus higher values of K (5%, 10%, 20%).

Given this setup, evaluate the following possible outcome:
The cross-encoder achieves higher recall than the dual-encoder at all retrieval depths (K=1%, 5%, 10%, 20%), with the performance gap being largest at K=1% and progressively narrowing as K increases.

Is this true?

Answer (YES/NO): NO